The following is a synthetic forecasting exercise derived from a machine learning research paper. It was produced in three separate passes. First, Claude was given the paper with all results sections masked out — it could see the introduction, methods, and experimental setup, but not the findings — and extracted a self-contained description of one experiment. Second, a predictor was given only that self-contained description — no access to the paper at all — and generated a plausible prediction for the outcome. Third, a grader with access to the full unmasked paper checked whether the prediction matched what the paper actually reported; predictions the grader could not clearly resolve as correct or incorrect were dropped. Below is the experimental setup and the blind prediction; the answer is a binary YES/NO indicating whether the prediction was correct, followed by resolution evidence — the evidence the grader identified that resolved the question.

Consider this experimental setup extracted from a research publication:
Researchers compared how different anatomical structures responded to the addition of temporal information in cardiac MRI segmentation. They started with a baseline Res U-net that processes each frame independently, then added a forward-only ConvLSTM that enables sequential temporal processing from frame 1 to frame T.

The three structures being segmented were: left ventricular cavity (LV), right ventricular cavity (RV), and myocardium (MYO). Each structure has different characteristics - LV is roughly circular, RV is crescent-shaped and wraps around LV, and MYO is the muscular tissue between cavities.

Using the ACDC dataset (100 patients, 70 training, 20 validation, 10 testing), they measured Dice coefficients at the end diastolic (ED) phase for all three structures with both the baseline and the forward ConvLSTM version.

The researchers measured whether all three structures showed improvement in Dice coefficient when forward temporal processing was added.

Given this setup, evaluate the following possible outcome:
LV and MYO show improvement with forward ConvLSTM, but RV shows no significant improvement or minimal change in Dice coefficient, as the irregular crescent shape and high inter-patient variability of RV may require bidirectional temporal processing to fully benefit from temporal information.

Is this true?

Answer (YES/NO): NO